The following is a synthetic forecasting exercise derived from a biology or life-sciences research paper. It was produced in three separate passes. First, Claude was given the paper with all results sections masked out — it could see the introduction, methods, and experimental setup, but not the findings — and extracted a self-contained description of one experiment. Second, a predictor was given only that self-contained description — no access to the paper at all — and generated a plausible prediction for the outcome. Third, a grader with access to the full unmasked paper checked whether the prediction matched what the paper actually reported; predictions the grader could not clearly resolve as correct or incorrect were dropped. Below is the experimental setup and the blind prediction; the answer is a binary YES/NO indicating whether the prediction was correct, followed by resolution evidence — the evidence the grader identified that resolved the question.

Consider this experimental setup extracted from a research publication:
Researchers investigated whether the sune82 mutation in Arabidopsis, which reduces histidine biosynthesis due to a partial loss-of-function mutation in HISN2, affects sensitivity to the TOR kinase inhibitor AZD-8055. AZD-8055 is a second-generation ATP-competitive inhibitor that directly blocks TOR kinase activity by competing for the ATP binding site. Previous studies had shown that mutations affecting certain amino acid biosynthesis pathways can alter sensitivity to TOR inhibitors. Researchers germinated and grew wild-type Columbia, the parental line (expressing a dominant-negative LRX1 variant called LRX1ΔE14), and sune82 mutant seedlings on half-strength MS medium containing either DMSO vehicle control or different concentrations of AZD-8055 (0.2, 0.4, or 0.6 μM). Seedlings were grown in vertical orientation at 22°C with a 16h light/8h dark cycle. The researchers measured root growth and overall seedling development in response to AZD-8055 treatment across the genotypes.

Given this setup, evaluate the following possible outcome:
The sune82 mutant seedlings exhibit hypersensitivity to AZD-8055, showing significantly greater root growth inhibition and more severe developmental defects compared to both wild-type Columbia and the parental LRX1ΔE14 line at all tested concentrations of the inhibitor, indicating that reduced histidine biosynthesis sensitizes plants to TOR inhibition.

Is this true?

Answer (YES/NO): NO